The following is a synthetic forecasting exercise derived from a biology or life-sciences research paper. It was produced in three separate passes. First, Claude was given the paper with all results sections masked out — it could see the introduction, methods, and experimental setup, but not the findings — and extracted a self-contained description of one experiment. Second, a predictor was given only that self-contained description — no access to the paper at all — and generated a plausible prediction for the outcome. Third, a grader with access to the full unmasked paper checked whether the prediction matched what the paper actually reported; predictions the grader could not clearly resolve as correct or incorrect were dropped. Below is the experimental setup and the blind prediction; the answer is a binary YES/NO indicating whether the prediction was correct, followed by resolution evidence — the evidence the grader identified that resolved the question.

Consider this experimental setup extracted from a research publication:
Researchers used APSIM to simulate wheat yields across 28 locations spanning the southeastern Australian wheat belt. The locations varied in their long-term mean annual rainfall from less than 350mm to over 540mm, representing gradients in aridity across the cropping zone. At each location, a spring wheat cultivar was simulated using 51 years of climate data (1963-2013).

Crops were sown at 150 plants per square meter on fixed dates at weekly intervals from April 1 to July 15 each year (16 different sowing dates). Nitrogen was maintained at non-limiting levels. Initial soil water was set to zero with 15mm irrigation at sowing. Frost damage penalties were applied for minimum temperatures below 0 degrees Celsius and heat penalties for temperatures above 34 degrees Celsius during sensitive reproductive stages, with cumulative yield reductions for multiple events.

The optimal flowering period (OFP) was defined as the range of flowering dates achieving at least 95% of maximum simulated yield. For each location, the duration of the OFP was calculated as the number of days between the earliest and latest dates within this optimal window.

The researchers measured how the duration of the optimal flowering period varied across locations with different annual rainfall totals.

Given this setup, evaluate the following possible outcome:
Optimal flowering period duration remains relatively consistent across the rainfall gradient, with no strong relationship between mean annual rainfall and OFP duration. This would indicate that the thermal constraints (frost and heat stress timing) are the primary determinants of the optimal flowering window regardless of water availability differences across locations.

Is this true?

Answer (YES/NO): NO